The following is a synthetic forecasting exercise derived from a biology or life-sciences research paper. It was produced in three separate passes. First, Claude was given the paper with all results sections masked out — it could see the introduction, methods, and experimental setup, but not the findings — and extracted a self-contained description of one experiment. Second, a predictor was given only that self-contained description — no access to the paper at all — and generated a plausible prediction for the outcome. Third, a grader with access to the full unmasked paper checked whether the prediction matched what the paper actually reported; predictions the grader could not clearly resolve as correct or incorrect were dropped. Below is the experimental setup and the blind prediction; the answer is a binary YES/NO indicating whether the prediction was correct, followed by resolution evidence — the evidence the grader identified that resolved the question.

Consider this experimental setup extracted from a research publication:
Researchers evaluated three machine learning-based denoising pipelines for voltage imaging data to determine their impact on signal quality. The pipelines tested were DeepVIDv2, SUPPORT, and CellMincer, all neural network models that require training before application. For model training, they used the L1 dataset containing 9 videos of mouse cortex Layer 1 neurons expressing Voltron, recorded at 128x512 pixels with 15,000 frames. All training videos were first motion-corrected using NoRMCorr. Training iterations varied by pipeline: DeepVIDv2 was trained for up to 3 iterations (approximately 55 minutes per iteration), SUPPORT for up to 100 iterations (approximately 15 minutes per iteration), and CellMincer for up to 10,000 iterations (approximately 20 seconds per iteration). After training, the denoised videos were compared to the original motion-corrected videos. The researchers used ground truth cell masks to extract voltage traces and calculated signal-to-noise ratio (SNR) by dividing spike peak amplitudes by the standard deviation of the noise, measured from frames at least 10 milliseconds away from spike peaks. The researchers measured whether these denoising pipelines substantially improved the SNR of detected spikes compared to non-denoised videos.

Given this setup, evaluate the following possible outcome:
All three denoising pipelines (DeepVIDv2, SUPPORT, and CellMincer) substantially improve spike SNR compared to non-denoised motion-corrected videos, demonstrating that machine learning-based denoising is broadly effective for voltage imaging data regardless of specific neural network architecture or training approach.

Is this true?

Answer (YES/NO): NO